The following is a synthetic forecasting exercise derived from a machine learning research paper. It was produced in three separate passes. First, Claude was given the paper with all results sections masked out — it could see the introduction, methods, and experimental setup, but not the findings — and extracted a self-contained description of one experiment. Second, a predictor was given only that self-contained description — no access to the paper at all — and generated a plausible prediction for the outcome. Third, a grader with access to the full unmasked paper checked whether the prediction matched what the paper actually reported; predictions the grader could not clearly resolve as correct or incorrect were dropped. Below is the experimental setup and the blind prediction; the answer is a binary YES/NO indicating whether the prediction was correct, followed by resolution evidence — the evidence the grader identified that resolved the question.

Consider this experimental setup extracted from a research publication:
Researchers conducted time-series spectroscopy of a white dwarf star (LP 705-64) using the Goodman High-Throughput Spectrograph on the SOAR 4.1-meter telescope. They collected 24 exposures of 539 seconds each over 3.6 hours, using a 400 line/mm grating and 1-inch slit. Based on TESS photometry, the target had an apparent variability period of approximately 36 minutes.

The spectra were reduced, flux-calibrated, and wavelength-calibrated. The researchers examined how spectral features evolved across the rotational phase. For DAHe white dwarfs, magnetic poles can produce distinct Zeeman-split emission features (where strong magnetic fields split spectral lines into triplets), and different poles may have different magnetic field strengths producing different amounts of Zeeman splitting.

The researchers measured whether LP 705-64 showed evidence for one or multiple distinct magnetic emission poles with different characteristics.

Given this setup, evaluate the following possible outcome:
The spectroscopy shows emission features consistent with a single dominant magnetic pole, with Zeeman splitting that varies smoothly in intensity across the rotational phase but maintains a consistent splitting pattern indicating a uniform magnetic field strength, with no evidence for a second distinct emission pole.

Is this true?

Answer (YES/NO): NO